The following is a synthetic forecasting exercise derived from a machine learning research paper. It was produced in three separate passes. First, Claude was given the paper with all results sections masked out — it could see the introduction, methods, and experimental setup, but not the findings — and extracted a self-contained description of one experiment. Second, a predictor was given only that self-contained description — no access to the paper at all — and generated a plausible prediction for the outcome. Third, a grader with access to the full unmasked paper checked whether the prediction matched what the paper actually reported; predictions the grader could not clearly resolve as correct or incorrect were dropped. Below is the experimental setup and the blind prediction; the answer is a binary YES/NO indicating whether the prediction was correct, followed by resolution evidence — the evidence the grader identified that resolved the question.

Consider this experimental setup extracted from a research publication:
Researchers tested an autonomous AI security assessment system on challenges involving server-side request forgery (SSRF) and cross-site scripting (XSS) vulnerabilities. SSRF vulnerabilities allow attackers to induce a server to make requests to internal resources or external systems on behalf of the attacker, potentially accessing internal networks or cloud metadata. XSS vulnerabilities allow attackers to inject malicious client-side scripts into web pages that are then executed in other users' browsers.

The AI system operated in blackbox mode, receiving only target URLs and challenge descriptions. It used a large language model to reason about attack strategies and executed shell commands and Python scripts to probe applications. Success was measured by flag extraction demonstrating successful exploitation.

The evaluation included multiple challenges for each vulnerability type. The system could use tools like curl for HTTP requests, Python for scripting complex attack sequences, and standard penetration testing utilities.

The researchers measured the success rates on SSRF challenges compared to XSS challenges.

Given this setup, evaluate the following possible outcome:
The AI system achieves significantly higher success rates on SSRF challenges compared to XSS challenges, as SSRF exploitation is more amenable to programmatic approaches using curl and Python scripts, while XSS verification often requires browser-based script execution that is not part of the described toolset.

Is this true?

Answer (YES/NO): YES